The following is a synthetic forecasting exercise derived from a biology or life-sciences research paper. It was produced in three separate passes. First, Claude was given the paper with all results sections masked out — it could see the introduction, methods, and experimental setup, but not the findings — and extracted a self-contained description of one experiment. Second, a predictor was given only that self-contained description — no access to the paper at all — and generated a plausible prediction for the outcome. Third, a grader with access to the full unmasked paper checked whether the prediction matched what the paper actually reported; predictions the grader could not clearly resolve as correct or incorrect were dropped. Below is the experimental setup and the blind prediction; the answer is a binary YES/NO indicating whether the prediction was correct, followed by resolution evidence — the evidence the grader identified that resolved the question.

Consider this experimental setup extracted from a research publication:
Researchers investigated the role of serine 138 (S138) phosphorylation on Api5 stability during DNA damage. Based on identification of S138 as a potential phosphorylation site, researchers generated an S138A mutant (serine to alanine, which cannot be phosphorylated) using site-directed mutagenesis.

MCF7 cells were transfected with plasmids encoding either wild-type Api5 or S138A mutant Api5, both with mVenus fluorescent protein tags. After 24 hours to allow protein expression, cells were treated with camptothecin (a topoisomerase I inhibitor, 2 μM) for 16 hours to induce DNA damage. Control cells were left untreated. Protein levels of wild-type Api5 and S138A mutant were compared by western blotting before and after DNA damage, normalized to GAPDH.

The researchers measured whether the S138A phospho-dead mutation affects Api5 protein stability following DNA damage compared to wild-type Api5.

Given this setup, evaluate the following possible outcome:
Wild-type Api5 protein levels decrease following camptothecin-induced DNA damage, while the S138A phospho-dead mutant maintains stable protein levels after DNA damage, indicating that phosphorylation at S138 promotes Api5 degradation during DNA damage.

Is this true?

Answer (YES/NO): YES